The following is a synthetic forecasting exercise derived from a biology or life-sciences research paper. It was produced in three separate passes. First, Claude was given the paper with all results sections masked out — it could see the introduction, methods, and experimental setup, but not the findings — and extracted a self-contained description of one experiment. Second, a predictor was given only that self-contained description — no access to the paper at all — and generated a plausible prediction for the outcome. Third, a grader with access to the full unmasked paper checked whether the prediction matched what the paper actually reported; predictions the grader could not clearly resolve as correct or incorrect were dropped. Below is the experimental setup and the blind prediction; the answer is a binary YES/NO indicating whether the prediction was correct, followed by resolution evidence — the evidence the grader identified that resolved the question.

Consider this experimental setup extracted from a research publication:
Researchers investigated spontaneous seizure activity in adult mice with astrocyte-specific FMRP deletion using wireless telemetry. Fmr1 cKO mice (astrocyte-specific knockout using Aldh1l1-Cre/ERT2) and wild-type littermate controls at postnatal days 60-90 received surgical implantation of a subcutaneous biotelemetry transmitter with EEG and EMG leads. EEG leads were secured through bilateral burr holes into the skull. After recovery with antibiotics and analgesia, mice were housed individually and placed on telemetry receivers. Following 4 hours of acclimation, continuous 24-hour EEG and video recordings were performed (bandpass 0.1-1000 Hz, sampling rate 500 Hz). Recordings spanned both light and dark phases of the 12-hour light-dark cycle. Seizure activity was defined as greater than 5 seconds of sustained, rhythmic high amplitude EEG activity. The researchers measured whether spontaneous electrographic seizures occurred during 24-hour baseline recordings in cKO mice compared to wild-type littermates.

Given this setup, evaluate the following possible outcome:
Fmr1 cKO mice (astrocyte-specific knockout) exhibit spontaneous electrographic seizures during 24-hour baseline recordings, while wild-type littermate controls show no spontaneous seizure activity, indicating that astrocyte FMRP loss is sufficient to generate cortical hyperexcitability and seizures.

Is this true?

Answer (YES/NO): NO